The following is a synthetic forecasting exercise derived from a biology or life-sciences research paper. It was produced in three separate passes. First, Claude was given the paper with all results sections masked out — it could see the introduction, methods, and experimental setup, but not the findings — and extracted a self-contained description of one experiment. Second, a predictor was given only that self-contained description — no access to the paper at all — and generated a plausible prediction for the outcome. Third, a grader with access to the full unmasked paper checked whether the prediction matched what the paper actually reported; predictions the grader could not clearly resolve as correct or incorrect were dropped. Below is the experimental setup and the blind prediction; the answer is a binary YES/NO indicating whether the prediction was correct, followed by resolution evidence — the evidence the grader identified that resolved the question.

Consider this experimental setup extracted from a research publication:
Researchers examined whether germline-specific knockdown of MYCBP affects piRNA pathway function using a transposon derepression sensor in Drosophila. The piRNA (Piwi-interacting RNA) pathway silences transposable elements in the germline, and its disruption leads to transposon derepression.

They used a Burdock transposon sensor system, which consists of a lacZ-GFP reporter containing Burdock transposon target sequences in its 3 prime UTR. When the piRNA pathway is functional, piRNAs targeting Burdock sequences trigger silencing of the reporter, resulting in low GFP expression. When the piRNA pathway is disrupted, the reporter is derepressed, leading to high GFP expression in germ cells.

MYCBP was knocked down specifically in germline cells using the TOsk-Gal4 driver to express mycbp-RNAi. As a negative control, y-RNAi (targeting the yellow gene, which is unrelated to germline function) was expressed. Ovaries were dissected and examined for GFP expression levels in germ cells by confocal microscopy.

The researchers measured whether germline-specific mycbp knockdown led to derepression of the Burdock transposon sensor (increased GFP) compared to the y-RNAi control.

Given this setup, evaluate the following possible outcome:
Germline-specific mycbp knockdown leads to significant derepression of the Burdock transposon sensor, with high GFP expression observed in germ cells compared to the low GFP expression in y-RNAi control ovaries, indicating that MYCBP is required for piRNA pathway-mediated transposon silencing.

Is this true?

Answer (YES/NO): YES